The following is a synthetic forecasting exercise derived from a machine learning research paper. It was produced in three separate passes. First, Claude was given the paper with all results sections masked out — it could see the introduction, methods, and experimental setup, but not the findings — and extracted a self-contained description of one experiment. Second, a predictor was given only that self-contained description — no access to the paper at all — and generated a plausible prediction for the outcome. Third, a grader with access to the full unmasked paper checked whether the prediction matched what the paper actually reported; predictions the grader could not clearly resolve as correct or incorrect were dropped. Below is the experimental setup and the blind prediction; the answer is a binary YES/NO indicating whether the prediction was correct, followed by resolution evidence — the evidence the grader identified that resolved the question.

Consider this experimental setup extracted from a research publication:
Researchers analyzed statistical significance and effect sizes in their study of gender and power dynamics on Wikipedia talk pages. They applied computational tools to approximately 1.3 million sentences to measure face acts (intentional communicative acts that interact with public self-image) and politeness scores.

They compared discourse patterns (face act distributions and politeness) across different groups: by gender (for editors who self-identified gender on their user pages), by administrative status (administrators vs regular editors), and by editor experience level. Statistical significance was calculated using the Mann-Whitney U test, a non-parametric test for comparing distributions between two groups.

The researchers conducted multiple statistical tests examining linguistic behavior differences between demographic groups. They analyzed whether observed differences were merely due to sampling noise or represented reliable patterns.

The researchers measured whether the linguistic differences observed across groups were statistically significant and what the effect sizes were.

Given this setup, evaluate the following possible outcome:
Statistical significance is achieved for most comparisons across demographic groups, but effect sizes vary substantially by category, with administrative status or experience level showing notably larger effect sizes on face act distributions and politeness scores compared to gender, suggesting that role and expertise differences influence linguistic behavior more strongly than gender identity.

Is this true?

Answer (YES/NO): NO